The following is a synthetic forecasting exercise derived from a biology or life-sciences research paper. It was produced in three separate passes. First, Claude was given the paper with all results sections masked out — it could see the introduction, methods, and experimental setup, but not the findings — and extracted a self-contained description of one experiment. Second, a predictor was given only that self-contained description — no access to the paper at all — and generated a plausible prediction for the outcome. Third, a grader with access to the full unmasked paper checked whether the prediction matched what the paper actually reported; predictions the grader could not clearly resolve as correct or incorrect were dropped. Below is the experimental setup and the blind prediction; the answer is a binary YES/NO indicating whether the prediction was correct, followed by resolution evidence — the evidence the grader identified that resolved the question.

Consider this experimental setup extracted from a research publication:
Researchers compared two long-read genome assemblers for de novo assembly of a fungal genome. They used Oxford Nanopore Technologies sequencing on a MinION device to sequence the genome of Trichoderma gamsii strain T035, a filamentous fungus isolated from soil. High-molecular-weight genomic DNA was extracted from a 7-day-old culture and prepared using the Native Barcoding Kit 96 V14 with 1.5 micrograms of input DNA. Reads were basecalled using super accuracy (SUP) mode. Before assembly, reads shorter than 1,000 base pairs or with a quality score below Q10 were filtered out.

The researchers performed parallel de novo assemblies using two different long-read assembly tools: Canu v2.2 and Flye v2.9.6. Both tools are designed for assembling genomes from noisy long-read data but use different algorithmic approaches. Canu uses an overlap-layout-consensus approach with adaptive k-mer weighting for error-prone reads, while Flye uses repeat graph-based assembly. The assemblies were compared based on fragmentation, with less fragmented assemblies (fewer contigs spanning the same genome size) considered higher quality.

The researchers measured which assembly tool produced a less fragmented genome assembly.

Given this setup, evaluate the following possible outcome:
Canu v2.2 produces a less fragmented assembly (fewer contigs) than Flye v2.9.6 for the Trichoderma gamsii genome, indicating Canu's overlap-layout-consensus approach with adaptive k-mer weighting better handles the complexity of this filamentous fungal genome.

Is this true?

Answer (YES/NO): NO